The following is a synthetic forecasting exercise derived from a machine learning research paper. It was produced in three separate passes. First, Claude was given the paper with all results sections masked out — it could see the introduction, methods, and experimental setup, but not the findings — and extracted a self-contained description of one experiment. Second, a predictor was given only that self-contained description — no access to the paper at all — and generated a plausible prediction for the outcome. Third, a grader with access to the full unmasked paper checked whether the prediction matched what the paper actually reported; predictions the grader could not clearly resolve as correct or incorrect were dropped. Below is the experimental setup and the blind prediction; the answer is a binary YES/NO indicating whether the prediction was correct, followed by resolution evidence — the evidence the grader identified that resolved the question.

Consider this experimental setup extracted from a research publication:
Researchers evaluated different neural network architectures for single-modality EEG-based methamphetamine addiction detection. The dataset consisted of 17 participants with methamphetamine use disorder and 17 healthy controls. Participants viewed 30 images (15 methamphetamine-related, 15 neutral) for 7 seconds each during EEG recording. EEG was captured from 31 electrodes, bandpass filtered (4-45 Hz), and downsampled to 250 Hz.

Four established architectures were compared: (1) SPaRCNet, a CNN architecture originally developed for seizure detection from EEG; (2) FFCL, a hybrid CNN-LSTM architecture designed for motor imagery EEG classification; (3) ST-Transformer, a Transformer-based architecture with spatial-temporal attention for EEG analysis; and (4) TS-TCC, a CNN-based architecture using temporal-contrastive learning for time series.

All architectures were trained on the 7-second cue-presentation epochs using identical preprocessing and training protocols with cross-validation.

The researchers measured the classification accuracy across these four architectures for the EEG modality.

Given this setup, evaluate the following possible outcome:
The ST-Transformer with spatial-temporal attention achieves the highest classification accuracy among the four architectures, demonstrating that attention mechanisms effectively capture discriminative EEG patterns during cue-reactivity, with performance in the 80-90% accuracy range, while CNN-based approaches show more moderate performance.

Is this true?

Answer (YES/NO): YES